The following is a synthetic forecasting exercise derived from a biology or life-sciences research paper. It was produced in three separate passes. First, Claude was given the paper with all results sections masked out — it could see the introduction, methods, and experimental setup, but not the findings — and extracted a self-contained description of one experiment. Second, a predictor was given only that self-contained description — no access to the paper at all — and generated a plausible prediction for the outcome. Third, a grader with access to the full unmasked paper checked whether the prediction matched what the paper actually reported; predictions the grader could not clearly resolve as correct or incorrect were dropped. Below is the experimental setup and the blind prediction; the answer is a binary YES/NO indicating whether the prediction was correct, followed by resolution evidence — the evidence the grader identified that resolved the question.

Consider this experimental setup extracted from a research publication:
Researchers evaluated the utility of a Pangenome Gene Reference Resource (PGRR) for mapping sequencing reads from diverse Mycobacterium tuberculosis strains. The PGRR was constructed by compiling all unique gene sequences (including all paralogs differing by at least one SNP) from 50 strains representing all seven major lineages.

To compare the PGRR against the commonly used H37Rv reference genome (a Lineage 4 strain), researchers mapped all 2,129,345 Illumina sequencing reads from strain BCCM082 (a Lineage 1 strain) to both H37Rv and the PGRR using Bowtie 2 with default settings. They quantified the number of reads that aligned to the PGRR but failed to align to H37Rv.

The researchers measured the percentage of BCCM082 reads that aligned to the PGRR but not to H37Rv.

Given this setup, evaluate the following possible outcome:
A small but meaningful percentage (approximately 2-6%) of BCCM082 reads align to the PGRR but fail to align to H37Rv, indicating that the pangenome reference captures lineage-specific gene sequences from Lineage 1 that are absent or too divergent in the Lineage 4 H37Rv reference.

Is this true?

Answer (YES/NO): YES